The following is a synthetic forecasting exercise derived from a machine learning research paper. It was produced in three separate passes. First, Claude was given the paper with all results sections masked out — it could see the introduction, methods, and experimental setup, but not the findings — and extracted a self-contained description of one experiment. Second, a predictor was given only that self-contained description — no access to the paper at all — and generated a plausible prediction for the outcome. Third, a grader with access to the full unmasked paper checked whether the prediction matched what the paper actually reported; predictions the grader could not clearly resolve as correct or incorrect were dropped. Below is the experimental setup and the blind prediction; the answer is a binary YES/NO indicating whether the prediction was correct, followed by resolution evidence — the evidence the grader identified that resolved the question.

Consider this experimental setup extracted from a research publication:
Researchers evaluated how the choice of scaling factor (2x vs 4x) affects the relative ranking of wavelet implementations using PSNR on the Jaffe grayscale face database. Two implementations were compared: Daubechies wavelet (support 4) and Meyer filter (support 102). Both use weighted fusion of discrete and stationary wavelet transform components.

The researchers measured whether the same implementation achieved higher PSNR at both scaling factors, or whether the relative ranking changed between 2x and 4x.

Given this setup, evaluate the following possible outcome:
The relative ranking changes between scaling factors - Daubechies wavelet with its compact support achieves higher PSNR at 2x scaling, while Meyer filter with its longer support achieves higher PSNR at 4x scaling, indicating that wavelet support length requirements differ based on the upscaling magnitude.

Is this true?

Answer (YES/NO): NO